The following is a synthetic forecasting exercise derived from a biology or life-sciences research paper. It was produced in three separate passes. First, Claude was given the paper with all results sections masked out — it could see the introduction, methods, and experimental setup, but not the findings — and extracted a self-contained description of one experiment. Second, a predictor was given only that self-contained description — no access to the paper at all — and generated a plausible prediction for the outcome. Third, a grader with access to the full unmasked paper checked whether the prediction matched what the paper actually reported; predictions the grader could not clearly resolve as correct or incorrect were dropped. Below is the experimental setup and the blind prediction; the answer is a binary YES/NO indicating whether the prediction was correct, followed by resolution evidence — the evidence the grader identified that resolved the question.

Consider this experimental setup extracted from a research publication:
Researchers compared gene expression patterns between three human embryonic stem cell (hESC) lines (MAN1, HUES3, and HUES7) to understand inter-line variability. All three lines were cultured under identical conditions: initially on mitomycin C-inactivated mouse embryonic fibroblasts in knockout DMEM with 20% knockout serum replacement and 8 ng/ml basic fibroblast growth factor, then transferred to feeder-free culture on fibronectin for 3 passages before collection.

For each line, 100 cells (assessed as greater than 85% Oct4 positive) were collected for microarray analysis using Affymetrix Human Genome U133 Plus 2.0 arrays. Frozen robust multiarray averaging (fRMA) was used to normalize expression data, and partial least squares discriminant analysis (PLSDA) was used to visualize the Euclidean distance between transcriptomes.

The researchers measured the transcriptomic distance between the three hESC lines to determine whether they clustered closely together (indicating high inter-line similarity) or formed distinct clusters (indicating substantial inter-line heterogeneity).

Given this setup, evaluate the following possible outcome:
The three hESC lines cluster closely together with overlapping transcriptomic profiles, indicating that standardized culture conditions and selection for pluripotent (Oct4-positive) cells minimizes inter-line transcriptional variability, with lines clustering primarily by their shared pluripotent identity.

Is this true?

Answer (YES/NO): NO